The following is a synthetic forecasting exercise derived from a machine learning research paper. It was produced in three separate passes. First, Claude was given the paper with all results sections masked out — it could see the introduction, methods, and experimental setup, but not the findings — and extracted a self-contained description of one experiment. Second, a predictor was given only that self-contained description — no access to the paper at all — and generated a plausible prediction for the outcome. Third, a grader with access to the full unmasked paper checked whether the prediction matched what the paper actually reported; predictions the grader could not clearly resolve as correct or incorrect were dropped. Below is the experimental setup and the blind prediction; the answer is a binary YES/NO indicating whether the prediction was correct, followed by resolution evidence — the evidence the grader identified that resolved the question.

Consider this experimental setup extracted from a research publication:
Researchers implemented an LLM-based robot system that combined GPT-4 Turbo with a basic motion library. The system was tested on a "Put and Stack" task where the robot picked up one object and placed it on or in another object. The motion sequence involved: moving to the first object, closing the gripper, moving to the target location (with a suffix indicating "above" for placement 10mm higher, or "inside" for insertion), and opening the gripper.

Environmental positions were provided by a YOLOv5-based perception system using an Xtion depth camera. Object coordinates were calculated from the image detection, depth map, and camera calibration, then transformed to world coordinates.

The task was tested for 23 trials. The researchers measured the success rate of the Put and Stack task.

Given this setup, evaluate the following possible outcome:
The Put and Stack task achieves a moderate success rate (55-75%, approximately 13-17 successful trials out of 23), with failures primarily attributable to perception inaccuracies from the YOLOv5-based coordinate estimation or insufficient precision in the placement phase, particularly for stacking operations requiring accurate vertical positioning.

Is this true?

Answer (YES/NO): NO